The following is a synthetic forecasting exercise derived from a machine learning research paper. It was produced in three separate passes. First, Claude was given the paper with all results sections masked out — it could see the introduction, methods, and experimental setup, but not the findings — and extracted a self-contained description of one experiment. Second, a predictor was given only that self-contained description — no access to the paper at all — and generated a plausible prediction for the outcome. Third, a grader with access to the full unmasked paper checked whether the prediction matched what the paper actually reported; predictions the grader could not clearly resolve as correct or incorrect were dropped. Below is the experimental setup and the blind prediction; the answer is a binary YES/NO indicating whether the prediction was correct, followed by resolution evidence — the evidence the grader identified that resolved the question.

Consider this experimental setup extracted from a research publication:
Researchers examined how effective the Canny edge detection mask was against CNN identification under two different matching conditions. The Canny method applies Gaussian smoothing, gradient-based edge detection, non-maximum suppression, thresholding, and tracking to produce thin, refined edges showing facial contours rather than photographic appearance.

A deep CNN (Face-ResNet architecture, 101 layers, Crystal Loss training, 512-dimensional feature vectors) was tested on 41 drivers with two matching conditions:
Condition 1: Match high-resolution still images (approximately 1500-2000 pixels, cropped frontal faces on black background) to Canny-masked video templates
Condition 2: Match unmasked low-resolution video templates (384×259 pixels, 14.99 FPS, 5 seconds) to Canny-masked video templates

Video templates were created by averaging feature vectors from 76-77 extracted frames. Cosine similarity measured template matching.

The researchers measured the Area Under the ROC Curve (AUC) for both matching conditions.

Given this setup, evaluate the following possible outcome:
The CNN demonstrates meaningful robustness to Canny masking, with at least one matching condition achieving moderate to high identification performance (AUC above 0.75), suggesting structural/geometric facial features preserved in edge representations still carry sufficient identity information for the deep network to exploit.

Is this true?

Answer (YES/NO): NO